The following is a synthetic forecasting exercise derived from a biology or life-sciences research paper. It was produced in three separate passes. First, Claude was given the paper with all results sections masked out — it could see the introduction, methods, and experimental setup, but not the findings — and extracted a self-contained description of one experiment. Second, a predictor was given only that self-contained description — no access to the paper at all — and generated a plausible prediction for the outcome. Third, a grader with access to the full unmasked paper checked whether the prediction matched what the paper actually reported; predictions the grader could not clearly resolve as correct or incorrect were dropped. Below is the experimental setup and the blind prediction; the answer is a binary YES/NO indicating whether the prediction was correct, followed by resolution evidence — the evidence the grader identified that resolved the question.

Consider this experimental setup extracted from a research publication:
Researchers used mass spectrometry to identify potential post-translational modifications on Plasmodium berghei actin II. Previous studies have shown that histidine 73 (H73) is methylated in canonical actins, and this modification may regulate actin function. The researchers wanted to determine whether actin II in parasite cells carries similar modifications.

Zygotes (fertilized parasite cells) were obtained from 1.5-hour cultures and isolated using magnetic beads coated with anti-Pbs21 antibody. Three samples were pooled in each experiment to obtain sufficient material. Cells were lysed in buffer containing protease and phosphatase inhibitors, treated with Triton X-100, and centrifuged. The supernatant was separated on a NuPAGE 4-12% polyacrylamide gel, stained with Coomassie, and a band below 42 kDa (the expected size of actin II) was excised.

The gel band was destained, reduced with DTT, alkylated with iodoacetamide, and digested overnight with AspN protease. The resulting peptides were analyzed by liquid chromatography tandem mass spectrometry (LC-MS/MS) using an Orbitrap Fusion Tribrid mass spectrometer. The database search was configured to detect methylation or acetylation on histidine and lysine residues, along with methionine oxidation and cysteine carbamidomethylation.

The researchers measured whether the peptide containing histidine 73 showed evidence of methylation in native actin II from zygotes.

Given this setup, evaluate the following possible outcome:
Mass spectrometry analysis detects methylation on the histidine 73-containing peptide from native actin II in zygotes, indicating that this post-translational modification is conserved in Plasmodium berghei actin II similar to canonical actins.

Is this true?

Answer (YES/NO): YES